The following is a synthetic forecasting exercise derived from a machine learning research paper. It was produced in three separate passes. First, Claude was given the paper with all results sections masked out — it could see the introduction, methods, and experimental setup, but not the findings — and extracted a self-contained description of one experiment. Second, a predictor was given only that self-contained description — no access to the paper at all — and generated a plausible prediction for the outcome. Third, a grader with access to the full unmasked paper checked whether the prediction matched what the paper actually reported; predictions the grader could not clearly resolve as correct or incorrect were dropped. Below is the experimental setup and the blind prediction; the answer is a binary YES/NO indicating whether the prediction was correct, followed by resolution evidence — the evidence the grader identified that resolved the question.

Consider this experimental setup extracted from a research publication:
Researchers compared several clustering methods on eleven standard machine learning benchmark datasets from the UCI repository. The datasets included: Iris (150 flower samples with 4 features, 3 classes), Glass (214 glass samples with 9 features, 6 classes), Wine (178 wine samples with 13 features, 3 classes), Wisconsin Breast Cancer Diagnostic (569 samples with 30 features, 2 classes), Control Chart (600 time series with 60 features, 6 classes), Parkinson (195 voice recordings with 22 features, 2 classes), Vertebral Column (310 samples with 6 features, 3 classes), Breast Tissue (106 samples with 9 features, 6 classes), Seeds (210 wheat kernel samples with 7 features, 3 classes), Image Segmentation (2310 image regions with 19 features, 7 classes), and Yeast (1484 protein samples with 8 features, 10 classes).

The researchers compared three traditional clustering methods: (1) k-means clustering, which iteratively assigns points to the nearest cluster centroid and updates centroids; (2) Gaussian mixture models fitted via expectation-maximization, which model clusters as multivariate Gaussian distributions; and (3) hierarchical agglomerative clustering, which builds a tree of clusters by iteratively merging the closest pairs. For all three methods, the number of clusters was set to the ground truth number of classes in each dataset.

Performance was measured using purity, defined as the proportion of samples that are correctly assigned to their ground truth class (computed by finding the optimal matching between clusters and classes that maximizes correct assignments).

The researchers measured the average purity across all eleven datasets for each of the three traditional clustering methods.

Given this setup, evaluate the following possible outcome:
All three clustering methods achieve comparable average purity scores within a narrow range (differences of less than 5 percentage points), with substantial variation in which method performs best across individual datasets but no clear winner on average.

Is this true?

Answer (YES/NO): NO